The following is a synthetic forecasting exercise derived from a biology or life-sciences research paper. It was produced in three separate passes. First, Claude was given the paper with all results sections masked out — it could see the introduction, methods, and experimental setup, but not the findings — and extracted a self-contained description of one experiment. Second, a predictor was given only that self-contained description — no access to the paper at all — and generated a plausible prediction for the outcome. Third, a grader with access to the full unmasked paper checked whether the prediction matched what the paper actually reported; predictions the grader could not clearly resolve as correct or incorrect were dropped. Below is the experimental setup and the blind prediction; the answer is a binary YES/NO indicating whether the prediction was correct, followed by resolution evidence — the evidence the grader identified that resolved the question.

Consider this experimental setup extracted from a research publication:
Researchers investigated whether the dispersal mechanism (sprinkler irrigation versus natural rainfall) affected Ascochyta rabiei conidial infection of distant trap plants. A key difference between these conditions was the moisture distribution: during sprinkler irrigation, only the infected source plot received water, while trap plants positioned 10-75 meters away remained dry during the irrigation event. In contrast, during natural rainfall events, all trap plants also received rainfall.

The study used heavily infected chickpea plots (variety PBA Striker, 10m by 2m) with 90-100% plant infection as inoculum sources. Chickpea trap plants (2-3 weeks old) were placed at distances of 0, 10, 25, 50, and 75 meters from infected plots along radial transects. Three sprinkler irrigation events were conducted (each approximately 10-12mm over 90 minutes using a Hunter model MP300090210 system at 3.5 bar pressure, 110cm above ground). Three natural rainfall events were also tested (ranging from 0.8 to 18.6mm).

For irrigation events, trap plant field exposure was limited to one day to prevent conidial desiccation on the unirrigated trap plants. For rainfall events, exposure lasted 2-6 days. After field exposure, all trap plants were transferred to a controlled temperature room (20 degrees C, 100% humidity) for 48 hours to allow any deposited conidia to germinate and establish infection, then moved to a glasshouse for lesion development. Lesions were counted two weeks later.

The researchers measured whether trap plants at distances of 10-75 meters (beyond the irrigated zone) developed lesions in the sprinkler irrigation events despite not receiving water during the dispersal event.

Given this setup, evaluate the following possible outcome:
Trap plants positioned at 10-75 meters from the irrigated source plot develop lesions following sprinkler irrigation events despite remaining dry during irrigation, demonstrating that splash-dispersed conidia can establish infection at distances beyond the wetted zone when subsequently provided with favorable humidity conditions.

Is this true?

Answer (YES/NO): YES